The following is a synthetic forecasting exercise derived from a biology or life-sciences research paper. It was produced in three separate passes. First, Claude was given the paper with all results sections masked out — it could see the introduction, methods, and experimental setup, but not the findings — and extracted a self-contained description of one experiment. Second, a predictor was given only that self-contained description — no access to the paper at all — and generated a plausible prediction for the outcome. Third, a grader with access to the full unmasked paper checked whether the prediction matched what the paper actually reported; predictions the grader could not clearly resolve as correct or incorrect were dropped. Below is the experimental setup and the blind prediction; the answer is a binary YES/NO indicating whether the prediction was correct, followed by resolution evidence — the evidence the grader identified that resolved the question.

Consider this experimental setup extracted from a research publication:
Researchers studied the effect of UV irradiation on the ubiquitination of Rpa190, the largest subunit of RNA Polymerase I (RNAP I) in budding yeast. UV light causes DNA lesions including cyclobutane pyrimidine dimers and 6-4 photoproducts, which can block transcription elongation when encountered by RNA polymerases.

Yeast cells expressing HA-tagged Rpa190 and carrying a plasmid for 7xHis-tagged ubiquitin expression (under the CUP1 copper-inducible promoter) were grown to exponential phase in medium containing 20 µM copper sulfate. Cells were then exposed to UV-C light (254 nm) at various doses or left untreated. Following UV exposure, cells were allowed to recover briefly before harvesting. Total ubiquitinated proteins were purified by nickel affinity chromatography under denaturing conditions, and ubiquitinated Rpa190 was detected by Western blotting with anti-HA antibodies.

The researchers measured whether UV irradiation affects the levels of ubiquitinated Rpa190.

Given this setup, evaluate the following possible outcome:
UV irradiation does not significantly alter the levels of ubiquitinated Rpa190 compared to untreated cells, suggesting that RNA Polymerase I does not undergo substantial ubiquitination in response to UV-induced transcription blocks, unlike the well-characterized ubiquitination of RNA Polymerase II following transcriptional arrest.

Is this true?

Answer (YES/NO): NO